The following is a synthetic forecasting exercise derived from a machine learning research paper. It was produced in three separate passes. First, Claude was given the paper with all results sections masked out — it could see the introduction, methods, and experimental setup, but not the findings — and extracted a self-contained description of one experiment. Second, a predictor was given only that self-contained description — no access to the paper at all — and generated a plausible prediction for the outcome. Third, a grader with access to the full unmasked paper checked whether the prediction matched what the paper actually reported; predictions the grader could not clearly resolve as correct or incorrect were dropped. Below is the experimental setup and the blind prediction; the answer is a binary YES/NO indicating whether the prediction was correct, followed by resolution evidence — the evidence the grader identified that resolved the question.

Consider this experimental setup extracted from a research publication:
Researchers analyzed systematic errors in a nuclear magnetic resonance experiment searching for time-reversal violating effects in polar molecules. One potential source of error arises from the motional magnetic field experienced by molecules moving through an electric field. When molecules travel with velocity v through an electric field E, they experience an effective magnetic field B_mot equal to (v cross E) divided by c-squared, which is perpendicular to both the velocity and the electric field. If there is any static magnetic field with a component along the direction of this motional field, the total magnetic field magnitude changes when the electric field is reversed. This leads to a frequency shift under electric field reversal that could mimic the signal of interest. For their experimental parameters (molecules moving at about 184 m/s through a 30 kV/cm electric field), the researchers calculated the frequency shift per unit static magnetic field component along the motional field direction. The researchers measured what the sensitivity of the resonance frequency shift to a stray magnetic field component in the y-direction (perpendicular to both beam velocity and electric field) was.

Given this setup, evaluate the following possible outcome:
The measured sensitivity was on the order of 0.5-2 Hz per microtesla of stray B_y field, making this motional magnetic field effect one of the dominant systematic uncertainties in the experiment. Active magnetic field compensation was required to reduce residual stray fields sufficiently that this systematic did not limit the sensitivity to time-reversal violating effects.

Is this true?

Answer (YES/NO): NO